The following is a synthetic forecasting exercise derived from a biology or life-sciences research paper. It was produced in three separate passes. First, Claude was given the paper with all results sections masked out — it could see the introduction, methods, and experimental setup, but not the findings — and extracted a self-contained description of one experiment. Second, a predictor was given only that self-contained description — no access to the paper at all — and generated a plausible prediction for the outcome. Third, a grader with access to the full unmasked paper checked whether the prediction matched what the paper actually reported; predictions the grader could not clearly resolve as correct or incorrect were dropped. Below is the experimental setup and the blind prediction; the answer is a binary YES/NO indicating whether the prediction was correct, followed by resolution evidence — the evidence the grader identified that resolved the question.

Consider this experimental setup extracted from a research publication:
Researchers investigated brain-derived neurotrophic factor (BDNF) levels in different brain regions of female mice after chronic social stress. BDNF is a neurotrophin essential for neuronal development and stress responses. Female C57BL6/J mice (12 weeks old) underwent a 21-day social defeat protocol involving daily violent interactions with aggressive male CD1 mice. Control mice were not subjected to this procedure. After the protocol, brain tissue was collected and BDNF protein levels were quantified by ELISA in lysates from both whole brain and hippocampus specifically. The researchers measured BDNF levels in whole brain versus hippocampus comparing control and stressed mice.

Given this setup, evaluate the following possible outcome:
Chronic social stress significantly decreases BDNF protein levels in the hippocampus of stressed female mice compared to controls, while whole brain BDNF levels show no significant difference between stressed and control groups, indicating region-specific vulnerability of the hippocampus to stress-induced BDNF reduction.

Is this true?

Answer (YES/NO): YES